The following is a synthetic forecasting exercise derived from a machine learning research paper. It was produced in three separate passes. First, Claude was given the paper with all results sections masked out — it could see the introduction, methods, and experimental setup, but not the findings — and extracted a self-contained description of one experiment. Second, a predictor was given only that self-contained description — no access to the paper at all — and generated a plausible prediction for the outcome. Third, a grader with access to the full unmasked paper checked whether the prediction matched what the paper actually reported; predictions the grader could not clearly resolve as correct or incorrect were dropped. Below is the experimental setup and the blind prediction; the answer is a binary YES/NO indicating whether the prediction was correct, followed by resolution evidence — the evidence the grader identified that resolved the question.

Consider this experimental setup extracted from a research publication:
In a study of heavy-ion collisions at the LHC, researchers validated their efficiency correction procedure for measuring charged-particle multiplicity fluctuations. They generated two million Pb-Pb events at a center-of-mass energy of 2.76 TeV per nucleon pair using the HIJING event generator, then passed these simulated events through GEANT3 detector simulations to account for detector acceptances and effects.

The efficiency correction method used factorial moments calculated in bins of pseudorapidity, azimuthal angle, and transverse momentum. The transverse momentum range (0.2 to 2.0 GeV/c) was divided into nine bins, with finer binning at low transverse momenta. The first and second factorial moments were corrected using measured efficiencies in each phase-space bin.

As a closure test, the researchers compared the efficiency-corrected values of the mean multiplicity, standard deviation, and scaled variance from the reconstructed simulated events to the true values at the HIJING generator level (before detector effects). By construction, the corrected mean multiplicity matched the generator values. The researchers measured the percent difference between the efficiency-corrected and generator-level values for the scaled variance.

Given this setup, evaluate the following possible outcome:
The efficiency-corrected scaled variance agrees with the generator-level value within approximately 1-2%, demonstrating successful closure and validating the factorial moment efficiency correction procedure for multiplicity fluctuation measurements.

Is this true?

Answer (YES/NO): YES